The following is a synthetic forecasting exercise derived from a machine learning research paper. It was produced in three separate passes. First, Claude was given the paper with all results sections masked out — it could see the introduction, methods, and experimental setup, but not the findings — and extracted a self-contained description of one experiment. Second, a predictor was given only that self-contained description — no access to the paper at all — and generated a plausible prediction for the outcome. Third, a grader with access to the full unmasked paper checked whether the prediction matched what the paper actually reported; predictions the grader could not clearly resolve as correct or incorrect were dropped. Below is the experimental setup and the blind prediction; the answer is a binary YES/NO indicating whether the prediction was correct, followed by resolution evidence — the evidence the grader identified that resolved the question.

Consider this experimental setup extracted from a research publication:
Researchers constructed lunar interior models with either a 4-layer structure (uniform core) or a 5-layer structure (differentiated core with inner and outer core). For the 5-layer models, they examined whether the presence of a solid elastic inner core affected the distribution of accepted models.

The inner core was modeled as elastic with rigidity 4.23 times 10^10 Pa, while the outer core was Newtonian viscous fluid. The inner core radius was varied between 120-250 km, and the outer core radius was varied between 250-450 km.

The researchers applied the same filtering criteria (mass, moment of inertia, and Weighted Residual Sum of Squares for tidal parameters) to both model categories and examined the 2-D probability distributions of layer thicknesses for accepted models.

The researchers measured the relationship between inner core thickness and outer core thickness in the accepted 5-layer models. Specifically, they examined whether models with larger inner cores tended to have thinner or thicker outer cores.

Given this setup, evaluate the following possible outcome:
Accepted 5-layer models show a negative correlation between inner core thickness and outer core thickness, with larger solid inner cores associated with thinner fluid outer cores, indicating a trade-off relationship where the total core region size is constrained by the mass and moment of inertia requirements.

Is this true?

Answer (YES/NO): YES